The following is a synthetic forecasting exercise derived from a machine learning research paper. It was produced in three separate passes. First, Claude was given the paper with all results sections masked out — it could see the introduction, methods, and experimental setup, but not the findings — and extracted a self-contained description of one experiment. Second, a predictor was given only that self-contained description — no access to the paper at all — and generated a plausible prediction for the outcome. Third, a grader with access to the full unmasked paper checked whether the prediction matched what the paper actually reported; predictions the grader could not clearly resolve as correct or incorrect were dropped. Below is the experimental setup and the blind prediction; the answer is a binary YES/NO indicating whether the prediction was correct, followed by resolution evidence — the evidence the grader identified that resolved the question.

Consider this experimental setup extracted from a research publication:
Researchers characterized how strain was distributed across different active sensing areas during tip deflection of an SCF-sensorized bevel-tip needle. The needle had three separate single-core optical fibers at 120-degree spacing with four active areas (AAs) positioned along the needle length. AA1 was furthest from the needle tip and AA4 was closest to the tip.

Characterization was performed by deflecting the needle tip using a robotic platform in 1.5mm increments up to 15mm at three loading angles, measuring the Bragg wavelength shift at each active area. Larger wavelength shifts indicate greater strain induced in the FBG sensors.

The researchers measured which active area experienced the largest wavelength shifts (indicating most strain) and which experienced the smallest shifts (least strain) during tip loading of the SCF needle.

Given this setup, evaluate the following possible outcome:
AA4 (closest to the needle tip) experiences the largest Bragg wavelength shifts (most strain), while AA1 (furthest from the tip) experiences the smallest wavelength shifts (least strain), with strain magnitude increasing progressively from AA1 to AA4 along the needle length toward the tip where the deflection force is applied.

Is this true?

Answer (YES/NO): NO